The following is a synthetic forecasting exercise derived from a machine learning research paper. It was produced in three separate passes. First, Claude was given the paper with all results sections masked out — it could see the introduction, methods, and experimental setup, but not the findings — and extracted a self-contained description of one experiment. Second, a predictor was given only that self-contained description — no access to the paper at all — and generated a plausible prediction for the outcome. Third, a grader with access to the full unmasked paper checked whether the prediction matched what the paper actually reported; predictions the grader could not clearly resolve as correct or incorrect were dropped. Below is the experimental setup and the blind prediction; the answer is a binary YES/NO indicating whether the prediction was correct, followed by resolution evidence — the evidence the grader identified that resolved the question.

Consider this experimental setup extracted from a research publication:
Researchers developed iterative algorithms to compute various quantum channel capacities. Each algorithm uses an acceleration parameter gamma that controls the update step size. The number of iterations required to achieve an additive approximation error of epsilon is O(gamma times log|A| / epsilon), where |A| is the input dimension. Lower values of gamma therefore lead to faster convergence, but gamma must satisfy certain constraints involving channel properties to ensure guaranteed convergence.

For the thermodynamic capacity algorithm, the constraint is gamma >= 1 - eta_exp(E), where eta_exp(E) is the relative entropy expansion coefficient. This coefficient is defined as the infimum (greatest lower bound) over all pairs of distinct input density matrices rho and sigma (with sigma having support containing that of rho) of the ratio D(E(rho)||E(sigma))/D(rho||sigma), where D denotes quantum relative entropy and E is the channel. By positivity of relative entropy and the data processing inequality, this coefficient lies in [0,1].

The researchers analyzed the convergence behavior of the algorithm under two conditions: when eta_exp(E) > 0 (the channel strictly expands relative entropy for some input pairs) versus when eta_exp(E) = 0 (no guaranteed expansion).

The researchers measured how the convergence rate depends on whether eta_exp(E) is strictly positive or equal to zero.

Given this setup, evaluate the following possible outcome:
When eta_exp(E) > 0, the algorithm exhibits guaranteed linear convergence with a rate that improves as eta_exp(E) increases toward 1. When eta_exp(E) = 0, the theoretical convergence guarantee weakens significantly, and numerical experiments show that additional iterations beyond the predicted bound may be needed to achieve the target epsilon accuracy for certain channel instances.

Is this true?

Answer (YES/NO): NO